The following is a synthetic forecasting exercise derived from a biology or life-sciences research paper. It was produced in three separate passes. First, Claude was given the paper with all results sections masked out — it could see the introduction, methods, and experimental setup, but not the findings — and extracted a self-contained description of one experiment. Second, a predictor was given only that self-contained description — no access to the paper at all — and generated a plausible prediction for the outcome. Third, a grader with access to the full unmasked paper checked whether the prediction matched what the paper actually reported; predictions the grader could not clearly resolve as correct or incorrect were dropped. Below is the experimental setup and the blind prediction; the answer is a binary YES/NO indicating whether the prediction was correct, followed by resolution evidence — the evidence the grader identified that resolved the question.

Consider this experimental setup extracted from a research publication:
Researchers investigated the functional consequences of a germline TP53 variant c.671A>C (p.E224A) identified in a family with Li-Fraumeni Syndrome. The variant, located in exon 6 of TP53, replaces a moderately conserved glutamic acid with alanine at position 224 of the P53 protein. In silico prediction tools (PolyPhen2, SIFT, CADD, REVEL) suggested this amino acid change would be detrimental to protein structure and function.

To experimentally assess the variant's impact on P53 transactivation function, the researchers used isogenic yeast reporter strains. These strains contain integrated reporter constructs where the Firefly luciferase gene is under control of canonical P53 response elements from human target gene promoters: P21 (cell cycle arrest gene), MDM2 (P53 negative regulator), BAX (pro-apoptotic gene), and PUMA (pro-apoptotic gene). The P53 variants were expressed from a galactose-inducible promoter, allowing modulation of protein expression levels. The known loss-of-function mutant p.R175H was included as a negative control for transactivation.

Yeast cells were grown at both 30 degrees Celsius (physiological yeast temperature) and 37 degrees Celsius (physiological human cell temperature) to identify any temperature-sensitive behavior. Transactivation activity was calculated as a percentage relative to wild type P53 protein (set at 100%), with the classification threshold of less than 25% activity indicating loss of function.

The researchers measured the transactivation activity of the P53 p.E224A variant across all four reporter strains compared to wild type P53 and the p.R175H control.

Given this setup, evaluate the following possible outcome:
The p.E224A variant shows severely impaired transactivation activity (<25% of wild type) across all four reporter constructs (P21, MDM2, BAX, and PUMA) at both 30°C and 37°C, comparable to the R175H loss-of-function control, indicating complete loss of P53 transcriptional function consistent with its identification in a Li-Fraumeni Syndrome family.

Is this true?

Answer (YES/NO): NO